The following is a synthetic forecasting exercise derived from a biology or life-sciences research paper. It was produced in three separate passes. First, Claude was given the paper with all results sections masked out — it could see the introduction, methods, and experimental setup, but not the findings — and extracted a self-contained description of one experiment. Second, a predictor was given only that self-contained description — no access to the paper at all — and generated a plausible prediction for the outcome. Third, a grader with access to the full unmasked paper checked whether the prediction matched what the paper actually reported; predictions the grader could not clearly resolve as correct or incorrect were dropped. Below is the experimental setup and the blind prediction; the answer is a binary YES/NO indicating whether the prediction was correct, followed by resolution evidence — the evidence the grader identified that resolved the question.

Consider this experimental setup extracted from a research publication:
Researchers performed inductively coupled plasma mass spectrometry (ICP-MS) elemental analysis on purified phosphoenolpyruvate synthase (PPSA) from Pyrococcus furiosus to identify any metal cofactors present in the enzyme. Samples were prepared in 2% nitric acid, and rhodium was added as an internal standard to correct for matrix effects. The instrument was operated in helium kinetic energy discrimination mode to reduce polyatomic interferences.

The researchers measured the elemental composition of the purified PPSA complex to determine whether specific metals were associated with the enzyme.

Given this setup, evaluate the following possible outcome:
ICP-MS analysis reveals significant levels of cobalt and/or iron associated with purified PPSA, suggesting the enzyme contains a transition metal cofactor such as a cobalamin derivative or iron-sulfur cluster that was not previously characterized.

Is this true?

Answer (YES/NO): NO